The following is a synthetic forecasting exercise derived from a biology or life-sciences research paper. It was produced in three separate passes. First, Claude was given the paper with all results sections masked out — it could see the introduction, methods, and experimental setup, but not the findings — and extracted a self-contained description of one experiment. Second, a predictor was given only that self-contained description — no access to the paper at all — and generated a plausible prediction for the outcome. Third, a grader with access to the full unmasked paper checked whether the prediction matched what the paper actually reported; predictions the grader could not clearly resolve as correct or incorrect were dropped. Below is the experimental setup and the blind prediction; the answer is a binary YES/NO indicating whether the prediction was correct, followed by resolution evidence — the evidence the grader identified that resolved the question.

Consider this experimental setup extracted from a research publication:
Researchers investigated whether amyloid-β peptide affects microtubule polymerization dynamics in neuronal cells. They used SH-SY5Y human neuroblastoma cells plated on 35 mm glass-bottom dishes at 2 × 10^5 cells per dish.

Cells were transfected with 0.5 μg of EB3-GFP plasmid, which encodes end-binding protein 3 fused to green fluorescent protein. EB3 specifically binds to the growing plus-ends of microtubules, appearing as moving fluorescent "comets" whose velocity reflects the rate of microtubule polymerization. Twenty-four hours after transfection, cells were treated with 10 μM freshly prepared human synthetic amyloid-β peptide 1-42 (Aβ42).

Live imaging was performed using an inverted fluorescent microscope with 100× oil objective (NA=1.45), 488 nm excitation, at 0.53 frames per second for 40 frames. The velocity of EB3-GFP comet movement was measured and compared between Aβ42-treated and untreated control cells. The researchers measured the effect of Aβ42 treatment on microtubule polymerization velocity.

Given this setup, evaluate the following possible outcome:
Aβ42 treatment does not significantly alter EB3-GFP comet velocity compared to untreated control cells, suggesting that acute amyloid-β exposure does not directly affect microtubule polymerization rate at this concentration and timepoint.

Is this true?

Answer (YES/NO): NO